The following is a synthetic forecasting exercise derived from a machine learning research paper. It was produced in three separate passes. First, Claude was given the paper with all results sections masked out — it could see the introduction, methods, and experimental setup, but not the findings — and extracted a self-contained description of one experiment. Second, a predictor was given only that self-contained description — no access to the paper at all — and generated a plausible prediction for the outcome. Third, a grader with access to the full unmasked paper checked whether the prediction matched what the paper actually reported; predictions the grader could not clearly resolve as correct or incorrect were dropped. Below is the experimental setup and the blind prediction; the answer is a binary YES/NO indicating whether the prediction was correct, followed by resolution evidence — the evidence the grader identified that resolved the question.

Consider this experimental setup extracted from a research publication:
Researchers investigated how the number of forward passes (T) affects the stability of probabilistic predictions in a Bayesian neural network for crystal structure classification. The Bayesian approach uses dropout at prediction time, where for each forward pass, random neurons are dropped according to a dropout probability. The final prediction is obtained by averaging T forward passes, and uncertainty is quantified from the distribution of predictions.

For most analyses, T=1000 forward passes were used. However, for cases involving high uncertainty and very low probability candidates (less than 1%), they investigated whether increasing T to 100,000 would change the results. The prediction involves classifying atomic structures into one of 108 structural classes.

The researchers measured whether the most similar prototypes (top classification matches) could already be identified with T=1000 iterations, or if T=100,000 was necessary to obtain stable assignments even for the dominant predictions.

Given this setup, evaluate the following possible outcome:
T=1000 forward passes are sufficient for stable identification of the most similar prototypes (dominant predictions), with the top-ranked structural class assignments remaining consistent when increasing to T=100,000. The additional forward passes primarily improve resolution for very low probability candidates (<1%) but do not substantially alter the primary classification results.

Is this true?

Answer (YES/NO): YES